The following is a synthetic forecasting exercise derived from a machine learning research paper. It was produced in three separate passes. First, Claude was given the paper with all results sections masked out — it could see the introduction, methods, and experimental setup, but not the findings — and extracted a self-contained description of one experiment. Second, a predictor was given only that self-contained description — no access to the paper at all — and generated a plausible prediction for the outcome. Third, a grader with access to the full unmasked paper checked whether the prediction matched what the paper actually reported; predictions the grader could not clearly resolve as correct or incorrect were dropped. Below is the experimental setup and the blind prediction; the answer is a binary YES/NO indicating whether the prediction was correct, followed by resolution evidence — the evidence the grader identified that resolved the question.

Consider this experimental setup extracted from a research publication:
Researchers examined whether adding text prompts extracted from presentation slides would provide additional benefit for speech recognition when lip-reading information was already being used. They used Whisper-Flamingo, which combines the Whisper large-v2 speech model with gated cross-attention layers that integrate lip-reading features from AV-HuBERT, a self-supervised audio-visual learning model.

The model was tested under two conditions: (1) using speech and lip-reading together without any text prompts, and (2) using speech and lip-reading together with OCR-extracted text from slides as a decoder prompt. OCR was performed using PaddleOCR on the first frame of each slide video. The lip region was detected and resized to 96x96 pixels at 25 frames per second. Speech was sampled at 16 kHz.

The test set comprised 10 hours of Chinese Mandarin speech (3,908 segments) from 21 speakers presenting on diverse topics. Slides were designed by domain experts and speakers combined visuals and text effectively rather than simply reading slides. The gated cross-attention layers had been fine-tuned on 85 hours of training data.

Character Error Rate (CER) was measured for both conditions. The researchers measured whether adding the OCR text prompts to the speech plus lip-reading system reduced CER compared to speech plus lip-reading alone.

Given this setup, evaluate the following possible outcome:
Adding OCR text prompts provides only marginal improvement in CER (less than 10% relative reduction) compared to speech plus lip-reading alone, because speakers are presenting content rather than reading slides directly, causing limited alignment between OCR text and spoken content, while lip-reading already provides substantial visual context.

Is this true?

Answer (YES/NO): NO